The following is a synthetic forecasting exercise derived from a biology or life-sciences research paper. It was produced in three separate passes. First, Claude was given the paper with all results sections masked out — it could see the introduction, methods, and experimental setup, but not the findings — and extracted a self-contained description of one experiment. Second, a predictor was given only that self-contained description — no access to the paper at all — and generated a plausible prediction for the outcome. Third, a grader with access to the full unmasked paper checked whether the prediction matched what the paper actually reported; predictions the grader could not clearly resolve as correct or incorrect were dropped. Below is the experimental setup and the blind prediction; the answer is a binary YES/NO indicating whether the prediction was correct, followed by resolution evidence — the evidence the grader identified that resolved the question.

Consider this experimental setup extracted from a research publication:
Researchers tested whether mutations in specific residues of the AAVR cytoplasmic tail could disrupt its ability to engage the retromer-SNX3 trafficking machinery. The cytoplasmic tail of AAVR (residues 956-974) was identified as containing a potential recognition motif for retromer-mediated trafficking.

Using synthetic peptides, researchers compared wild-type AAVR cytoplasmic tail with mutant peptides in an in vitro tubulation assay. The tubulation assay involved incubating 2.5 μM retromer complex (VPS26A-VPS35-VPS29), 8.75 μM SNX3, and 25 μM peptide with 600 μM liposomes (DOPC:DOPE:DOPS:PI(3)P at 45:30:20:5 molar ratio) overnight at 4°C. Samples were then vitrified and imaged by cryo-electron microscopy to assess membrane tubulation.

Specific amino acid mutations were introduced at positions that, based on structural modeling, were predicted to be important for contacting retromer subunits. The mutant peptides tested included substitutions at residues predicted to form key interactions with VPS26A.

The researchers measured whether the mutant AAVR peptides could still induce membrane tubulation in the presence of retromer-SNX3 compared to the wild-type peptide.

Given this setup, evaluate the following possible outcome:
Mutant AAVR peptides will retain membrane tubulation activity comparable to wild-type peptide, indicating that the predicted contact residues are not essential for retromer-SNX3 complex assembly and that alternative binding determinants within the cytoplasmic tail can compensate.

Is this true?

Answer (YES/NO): NO